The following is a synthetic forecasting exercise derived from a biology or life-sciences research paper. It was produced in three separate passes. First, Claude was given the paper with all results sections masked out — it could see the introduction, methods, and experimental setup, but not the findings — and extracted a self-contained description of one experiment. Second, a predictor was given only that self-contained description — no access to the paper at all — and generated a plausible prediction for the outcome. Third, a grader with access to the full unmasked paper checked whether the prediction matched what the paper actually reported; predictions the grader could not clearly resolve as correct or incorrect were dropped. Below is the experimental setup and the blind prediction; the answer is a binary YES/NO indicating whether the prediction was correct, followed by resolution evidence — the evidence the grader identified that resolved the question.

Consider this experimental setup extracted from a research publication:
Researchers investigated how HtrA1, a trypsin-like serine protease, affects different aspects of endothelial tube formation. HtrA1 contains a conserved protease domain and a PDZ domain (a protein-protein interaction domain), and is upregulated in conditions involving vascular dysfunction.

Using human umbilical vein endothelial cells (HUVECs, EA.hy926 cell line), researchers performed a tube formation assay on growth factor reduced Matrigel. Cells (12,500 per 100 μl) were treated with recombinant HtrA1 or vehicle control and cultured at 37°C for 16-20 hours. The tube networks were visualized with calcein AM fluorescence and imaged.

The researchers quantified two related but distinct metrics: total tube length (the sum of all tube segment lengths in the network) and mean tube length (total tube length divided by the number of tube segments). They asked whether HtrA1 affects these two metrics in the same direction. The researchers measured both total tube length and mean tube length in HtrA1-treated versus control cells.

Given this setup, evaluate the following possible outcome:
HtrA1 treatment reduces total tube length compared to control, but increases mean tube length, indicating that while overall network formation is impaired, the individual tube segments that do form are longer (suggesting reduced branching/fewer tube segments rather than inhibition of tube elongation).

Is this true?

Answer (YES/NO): NO